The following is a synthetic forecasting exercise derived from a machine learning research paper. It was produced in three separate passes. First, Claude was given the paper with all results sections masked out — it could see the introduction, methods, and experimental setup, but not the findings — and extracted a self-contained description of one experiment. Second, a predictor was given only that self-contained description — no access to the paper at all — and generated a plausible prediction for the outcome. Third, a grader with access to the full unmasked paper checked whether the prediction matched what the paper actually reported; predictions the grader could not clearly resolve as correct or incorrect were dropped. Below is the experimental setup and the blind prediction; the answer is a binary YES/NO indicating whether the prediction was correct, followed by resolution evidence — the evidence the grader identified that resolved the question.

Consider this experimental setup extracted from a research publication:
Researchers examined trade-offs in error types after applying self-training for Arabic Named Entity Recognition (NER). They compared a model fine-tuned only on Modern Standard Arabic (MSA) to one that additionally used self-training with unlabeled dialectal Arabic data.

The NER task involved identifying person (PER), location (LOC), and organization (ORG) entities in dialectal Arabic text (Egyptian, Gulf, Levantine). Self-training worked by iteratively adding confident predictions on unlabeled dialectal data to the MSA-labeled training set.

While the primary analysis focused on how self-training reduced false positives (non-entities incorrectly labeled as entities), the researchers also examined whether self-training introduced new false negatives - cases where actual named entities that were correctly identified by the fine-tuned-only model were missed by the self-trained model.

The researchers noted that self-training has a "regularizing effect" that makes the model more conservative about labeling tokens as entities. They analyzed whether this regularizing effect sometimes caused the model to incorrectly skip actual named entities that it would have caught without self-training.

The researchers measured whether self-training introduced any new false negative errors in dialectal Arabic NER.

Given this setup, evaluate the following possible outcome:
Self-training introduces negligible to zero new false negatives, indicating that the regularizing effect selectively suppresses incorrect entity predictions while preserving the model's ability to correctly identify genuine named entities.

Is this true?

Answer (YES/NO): NO